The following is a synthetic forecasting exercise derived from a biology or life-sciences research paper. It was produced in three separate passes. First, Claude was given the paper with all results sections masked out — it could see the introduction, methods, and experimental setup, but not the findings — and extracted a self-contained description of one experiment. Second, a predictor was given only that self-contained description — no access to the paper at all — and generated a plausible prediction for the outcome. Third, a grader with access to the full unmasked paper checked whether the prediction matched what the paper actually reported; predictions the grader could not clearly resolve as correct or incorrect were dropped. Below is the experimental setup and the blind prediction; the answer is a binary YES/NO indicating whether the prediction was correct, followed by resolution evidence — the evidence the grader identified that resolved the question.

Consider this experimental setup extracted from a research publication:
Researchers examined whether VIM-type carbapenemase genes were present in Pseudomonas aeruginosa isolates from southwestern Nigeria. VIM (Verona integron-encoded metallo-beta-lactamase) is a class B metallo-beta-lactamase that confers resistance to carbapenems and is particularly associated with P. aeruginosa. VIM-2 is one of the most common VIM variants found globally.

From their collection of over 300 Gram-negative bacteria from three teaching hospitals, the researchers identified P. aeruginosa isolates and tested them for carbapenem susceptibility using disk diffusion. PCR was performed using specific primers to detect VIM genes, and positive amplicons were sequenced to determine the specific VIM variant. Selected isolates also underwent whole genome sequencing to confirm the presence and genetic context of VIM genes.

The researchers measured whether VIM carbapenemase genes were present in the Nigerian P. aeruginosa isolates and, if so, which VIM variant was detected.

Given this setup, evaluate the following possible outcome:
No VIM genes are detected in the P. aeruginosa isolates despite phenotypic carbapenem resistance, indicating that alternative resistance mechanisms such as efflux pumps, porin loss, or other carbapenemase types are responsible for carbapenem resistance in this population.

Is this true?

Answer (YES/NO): NO